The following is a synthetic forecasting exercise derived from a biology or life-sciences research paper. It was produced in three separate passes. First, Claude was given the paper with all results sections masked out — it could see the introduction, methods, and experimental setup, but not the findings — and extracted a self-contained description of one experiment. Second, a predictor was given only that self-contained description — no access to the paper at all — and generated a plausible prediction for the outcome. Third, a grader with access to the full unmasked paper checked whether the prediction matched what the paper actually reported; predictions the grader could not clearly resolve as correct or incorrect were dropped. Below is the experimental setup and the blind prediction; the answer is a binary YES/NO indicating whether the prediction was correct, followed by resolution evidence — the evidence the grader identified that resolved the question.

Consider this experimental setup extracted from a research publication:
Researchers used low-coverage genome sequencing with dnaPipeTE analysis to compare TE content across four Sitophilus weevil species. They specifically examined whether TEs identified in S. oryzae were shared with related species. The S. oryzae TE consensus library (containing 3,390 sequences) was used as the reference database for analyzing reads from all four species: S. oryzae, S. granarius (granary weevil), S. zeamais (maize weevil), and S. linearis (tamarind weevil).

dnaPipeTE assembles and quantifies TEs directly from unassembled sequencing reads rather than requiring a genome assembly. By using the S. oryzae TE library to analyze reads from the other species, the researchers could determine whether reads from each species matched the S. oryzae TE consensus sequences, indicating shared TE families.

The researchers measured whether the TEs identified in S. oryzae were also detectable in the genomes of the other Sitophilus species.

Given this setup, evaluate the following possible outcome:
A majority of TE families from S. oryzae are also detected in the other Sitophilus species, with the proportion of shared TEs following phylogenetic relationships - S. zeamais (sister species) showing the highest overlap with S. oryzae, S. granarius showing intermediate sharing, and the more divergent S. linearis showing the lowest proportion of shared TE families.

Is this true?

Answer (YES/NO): YES